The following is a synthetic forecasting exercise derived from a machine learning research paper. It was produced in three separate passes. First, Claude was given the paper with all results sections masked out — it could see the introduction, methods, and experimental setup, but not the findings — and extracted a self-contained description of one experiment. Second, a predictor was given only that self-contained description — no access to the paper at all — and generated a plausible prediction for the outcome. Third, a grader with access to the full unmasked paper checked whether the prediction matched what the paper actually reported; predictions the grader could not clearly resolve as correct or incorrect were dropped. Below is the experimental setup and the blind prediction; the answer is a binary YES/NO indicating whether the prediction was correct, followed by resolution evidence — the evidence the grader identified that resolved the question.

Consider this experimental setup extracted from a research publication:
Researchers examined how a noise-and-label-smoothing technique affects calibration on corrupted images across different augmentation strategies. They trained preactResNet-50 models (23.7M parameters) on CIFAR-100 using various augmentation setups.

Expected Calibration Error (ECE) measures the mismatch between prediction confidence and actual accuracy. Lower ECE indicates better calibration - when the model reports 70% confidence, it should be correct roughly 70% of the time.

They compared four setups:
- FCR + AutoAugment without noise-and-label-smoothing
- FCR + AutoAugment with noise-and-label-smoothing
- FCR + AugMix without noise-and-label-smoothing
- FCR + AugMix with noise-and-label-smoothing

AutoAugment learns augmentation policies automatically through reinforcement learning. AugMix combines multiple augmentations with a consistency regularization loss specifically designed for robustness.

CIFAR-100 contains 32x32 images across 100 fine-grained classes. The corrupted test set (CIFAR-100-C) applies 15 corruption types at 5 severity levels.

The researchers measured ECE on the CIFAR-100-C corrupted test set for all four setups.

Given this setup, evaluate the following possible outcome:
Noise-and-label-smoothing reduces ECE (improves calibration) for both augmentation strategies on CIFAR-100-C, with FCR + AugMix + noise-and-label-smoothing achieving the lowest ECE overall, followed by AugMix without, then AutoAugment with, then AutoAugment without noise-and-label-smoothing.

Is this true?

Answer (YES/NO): NO